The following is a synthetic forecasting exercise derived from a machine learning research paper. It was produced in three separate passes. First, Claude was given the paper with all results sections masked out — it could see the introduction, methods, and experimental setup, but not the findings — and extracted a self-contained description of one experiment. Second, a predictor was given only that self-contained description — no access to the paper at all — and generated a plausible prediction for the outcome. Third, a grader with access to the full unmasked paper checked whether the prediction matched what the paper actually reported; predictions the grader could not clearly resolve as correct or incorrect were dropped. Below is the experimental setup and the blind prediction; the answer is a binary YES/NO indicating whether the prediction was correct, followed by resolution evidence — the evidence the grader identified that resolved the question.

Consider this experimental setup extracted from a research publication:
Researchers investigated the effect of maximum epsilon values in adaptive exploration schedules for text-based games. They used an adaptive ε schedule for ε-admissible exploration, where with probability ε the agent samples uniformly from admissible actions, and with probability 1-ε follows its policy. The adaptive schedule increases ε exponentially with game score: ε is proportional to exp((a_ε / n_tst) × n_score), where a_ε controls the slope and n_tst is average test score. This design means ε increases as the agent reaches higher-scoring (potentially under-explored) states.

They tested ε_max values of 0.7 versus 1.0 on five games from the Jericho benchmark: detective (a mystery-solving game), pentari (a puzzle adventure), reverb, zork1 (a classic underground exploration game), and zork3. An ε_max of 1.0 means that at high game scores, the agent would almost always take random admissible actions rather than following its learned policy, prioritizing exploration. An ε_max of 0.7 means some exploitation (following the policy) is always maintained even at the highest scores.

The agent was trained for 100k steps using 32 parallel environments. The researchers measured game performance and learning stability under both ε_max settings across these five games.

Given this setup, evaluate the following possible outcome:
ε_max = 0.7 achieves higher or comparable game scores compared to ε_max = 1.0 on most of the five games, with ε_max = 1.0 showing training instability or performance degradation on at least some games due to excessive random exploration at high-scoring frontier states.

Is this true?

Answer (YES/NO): YES